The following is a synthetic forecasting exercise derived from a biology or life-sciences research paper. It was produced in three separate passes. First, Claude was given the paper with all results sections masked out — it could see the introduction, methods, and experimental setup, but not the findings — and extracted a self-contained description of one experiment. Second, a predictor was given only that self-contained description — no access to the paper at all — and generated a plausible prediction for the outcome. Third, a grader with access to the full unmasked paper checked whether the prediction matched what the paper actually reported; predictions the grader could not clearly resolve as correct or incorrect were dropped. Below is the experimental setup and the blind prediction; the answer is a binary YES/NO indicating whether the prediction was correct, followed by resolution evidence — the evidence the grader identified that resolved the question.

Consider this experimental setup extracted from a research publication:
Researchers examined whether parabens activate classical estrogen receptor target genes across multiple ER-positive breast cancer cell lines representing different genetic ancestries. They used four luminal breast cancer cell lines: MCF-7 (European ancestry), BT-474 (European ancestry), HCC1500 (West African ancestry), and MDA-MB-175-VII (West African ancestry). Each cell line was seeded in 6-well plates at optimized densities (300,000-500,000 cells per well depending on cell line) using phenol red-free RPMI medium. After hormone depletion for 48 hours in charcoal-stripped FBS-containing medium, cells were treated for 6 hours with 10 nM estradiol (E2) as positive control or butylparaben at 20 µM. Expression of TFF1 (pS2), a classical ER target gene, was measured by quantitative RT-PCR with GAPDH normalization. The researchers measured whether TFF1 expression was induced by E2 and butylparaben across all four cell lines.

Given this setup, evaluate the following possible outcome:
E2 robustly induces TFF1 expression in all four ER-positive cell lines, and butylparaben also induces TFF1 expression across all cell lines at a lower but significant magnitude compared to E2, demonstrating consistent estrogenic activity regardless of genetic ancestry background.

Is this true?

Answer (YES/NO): NO